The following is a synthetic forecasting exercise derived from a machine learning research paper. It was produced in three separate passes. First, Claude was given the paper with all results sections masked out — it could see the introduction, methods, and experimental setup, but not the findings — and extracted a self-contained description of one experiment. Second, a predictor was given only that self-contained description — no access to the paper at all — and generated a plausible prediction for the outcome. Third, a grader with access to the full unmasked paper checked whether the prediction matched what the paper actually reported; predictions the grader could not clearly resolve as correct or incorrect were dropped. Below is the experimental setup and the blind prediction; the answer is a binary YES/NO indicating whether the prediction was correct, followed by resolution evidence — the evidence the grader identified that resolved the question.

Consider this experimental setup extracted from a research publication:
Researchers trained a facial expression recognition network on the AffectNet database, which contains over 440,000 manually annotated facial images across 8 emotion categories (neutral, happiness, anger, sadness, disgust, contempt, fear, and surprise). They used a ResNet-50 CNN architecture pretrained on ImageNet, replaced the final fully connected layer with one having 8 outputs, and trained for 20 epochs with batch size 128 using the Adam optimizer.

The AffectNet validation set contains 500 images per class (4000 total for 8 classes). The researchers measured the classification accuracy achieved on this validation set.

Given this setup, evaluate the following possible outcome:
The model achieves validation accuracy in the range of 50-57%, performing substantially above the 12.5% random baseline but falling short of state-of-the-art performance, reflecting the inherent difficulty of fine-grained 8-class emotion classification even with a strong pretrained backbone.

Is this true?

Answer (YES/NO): YES